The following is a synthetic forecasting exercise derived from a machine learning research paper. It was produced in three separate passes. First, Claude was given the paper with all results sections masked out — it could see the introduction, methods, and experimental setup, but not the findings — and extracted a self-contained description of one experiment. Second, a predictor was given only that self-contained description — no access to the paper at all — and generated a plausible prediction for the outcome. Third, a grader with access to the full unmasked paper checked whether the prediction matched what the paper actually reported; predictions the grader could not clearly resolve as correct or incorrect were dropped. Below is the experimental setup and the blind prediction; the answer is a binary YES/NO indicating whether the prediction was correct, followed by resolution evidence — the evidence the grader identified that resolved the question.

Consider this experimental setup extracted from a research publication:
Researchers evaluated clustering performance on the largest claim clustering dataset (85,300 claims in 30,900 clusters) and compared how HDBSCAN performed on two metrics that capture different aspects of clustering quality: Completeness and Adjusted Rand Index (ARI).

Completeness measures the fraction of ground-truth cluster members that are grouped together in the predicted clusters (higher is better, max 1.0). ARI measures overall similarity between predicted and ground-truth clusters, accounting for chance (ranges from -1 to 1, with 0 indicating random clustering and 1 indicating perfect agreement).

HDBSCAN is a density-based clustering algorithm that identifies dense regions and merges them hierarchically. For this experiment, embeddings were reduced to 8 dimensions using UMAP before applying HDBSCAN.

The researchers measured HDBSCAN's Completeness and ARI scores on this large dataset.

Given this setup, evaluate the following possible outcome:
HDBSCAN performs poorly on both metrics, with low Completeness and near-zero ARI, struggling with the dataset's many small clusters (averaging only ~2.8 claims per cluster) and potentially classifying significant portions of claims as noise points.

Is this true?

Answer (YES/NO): NO